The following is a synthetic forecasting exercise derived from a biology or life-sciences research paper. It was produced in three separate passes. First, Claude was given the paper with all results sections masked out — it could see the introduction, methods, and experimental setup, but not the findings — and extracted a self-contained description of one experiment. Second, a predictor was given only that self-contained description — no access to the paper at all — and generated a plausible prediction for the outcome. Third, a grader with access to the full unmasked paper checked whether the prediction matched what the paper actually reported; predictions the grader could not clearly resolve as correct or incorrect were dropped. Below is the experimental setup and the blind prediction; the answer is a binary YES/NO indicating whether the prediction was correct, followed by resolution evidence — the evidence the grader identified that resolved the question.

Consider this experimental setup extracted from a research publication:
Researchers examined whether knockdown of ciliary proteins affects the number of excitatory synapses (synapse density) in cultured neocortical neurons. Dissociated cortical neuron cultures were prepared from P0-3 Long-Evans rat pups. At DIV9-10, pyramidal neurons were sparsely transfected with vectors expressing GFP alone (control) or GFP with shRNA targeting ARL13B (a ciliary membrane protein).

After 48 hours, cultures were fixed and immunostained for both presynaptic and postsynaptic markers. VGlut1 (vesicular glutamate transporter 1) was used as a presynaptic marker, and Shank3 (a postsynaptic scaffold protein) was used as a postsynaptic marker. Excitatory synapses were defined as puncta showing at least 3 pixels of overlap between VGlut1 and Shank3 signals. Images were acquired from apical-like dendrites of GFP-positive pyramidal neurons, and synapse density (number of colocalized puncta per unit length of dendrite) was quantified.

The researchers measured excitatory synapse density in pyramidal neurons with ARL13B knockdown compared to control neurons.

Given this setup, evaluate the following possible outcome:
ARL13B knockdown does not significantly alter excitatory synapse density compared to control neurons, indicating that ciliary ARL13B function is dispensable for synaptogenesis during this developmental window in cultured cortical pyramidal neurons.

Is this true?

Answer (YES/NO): NO